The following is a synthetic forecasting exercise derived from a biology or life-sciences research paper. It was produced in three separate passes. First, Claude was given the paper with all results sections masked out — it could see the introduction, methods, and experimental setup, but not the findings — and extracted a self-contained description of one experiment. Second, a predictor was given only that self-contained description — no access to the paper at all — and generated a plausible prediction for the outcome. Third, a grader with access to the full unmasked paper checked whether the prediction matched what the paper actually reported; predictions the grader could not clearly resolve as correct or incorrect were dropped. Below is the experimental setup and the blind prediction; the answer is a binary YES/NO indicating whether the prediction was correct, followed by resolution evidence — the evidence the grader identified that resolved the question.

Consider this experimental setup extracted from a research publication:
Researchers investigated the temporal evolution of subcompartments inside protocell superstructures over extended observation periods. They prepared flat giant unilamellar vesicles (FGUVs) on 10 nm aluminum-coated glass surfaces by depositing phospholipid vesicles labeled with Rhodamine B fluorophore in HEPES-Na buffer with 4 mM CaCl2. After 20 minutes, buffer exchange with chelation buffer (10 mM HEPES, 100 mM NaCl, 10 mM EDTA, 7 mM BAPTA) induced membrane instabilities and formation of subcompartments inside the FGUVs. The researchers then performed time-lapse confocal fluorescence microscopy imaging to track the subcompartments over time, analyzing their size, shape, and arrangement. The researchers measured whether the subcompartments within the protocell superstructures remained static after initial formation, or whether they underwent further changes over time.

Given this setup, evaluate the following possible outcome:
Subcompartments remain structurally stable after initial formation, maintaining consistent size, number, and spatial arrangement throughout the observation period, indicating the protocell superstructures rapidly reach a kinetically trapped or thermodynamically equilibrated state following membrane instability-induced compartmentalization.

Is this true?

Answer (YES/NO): NO